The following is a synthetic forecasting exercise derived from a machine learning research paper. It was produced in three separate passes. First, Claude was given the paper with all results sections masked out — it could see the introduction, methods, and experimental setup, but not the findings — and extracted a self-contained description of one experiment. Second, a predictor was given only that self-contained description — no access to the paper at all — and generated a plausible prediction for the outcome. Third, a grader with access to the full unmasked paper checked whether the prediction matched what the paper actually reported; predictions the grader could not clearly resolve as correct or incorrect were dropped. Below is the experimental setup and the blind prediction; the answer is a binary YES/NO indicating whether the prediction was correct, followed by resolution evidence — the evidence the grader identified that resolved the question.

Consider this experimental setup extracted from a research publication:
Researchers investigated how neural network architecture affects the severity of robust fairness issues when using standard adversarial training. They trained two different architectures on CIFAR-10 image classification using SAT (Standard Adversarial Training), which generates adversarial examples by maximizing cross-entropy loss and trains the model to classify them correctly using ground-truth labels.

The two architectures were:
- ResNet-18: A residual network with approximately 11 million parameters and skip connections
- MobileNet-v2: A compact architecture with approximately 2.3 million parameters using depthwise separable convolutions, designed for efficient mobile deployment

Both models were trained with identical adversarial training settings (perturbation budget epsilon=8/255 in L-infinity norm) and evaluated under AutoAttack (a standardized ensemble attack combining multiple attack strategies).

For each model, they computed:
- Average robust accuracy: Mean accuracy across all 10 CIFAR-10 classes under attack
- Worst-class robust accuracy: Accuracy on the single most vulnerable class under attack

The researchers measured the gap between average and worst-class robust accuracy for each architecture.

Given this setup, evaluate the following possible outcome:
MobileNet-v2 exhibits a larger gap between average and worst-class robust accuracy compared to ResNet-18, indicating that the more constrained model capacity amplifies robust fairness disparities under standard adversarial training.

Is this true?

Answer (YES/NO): NO